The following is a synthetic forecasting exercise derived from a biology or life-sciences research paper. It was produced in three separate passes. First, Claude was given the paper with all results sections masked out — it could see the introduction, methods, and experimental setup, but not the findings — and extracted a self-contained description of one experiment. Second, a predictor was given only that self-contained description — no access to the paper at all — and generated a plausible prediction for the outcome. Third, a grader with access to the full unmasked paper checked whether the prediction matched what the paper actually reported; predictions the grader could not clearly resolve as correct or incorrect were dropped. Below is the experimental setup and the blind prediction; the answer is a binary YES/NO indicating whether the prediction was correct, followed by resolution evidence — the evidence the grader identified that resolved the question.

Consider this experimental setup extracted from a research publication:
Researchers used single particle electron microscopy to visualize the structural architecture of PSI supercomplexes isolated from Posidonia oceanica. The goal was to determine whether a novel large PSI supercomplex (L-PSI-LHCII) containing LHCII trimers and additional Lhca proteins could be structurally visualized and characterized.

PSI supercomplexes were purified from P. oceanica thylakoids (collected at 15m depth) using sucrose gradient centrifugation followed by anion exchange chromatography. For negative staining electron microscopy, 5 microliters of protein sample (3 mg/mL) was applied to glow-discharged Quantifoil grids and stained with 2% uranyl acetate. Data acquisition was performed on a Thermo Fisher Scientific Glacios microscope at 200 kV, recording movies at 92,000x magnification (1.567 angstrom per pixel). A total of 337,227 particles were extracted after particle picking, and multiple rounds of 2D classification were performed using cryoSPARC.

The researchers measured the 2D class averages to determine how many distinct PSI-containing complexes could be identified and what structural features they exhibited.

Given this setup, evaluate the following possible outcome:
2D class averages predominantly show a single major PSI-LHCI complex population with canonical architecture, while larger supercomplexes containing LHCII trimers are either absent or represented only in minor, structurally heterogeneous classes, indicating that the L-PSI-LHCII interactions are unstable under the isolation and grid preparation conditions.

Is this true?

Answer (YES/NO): NO